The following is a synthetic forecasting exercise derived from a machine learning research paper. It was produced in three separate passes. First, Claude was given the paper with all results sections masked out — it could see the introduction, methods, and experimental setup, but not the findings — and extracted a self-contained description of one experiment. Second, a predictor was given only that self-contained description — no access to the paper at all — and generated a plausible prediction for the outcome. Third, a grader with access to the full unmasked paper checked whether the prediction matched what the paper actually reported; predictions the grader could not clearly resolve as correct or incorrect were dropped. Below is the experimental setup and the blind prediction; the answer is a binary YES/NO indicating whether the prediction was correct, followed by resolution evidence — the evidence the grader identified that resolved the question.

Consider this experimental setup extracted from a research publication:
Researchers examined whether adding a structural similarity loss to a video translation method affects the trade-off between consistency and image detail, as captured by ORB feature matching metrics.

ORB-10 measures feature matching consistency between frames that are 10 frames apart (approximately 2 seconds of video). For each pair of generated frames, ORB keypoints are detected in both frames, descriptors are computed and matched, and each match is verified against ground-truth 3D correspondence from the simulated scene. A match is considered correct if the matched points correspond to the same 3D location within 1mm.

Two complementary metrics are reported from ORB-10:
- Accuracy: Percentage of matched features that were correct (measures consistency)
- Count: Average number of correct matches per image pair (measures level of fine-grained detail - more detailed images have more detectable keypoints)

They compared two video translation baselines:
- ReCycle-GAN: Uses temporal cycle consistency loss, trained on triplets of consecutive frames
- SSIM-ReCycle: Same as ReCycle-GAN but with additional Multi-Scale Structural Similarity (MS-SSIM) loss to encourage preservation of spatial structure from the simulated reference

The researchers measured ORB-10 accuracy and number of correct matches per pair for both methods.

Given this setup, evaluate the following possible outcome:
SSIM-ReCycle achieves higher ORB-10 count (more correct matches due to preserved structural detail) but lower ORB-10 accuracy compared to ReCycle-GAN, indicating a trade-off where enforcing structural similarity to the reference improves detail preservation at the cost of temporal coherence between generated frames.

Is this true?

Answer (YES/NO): NO